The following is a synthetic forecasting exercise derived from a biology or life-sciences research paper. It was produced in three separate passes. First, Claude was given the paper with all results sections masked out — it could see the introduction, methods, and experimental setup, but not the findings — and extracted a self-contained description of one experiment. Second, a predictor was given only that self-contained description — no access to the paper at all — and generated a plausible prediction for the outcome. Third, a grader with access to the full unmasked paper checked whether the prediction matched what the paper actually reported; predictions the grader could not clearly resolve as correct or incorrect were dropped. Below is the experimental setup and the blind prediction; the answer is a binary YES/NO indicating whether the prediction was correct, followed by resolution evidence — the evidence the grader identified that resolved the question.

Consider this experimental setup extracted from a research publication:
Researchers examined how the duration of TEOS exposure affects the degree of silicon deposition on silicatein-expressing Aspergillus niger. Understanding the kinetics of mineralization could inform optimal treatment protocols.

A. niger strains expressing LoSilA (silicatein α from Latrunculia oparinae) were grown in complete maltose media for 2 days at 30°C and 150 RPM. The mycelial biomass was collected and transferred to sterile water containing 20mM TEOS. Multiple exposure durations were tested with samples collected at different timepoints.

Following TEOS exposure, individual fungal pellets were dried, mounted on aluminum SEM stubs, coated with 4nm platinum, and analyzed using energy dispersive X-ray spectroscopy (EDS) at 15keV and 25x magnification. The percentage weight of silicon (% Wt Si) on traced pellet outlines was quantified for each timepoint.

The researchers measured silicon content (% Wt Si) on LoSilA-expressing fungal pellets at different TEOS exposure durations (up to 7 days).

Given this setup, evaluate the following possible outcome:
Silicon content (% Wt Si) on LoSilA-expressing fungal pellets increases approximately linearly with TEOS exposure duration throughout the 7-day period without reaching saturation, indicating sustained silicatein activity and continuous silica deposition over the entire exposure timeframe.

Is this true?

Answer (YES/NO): NO